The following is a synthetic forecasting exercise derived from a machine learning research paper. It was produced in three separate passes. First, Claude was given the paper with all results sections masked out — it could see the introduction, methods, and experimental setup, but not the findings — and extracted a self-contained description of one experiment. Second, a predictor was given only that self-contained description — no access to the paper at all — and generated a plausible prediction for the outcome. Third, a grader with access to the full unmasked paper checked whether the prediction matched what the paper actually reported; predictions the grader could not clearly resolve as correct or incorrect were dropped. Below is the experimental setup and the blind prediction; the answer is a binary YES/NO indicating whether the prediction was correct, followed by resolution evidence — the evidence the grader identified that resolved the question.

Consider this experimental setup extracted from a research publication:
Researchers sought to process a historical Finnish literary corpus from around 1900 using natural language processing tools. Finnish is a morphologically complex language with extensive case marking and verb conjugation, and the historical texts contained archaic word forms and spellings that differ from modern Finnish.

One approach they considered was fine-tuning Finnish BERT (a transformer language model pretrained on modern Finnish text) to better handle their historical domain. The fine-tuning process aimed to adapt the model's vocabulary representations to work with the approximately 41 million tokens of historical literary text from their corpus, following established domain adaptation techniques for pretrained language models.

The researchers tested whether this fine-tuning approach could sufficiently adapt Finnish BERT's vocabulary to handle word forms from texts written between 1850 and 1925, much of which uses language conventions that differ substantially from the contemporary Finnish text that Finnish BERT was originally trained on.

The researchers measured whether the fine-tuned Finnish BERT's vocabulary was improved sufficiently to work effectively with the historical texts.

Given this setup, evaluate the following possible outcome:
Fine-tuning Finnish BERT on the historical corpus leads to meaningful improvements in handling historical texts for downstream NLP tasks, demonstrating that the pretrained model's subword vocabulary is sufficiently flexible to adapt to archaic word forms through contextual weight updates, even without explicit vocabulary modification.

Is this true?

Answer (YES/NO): NO